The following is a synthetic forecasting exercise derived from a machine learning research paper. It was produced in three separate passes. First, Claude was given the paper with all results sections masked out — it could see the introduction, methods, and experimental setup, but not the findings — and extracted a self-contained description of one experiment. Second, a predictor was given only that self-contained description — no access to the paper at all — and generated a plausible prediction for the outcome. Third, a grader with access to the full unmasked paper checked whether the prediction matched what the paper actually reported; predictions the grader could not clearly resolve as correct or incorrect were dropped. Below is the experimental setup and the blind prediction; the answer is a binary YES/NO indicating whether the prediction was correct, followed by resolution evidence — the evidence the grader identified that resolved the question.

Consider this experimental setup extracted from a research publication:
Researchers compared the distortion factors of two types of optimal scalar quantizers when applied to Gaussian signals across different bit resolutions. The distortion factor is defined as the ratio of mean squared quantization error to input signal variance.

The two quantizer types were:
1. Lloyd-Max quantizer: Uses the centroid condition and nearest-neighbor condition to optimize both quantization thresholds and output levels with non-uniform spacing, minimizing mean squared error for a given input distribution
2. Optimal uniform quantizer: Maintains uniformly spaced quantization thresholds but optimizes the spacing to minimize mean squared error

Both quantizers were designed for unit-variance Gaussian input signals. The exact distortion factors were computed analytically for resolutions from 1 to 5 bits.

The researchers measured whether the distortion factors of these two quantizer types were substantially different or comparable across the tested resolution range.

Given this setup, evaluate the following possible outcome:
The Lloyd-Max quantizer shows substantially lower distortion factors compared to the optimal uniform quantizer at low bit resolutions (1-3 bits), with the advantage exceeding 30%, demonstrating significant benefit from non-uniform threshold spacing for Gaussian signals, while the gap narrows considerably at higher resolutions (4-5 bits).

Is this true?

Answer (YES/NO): NO